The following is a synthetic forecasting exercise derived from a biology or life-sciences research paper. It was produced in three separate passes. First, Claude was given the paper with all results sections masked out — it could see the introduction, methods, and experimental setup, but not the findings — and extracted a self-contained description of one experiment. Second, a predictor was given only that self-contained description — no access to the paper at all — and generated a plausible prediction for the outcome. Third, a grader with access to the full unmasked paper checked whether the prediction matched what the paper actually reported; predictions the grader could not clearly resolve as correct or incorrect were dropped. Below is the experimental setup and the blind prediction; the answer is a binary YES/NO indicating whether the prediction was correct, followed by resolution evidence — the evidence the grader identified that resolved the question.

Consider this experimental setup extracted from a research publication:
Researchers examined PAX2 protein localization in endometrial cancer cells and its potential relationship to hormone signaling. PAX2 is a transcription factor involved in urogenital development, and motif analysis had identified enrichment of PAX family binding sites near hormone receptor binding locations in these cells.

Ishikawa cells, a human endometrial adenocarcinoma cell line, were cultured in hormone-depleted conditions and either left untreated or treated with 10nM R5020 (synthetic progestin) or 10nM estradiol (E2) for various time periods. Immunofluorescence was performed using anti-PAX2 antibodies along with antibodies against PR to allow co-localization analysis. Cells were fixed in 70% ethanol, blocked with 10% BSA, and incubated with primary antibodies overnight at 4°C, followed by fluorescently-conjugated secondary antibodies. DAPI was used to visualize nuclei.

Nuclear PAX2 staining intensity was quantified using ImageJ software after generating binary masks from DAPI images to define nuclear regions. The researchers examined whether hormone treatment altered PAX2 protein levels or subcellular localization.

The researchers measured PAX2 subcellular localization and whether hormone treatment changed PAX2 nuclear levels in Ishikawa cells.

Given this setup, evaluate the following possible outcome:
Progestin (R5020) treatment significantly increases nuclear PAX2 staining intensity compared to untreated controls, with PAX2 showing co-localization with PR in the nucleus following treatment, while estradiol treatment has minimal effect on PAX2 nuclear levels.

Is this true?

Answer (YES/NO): NO